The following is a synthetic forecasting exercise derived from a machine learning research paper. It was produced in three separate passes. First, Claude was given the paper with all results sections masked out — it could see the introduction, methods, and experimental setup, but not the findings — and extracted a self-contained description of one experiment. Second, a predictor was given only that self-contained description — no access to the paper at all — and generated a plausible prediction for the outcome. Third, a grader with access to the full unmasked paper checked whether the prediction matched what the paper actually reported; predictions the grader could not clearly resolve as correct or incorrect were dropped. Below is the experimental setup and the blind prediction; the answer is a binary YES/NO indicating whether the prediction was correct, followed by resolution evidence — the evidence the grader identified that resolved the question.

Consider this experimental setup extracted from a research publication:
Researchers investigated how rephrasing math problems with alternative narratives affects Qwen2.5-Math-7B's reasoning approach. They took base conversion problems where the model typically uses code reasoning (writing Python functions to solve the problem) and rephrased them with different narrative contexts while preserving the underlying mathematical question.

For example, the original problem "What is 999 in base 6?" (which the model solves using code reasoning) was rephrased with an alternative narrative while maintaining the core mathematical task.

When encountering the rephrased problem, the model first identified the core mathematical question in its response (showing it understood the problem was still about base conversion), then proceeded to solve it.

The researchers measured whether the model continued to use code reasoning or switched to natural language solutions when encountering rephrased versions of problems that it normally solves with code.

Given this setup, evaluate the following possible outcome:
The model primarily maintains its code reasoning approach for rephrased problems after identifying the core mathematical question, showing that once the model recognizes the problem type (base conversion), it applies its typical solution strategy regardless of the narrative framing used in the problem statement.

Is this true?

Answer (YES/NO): NO